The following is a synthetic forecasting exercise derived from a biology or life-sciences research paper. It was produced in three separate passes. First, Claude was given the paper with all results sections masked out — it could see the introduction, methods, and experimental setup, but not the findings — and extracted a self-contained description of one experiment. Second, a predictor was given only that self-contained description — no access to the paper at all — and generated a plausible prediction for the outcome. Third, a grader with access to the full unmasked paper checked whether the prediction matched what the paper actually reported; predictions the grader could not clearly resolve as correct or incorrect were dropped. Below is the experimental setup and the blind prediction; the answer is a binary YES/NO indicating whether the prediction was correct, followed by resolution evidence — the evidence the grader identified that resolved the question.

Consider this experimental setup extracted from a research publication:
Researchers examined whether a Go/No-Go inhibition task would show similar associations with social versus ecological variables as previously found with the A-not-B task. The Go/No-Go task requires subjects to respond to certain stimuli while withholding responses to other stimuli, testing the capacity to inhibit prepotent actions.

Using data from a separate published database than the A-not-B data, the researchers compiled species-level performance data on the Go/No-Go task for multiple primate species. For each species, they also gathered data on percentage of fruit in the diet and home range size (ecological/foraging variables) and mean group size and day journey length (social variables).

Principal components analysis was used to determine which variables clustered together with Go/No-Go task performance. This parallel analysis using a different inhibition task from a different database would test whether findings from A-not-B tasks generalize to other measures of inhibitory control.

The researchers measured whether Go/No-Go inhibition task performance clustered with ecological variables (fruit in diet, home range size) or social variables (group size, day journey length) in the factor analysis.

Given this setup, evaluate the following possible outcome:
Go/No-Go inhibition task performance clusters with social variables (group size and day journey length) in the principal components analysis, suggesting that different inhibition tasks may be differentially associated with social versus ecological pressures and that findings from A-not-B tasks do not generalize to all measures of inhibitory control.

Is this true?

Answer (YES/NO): NO